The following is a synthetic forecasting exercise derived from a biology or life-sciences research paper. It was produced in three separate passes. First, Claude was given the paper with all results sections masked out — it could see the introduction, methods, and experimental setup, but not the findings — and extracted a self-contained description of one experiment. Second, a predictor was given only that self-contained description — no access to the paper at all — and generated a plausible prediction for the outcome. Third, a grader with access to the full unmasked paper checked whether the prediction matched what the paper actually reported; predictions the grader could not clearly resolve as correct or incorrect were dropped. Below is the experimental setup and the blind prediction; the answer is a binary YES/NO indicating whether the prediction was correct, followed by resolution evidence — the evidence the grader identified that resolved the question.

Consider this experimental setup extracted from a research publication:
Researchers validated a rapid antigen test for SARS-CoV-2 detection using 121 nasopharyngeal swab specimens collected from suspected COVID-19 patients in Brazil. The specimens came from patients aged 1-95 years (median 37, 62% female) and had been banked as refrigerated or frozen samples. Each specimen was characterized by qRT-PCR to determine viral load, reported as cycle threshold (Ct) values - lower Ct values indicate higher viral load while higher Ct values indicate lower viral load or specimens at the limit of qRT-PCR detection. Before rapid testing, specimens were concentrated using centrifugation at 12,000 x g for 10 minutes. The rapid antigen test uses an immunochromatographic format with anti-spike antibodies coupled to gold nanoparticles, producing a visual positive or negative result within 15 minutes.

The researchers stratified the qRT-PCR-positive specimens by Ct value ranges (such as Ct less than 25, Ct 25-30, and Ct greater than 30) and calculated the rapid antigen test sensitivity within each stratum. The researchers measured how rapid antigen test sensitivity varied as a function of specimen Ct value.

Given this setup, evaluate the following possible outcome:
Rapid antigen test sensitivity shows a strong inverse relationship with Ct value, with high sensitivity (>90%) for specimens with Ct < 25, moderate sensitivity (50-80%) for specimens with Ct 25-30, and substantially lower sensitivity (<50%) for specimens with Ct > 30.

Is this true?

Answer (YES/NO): NO